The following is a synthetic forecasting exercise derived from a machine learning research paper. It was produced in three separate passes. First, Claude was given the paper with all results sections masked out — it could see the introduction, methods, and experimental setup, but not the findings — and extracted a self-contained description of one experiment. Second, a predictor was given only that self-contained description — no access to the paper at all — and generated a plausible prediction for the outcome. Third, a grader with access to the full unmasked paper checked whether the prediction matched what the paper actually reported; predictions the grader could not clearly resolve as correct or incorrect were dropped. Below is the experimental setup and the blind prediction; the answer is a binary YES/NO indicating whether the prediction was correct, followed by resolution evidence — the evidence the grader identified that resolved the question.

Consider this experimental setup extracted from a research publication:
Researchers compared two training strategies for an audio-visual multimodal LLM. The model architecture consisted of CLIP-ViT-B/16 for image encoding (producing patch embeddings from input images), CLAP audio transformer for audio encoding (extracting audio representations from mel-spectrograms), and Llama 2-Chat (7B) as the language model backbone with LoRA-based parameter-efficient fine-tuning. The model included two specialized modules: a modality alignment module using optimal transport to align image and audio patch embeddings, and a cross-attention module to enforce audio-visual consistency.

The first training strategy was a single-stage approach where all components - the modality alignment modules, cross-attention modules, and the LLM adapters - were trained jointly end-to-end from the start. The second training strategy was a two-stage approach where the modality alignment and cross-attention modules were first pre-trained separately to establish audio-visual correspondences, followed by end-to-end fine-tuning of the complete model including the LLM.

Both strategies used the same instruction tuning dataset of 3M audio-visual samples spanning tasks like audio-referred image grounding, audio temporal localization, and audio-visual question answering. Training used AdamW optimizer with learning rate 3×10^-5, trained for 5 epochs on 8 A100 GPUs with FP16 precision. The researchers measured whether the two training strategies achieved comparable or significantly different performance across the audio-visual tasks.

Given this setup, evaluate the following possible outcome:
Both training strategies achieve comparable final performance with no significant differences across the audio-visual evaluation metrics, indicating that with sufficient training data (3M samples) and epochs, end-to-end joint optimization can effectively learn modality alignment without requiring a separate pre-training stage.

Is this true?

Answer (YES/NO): YES